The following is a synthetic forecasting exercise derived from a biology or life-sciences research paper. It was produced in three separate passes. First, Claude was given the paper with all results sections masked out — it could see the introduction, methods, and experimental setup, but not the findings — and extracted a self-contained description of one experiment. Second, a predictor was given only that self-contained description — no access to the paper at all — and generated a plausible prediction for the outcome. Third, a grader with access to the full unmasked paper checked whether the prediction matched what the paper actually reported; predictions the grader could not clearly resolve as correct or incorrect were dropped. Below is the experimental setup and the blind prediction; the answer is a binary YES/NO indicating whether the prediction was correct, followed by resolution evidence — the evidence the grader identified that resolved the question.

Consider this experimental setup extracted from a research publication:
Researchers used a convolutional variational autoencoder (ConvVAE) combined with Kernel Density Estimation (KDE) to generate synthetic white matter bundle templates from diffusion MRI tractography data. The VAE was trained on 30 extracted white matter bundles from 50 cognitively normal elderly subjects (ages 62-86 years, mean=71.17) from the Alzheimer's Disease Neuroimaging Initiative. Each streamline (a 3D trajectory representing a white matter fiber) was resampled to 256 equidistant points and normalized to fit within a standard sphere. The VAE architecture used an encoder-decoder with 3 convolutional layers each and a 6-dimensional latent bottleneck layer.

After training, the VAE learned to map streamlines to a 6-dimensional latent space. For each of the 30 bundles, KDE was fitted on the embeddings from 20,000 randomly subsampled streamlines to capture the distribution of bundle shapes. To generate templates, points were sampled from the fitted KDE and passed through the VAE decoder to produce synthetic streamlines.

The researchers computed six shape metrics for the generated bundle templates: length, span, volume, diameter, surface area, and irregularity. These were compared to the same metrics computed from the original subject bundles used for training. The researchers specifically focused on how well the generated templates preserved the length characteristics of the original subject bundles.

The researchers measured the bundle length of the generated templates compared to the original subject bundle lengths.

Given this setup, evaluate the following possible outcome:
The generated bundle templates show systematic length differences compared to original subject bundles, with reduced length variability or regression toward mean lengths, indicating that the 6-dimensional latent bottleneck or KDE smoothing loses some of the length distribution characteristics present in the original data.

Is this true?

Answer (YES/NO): YES